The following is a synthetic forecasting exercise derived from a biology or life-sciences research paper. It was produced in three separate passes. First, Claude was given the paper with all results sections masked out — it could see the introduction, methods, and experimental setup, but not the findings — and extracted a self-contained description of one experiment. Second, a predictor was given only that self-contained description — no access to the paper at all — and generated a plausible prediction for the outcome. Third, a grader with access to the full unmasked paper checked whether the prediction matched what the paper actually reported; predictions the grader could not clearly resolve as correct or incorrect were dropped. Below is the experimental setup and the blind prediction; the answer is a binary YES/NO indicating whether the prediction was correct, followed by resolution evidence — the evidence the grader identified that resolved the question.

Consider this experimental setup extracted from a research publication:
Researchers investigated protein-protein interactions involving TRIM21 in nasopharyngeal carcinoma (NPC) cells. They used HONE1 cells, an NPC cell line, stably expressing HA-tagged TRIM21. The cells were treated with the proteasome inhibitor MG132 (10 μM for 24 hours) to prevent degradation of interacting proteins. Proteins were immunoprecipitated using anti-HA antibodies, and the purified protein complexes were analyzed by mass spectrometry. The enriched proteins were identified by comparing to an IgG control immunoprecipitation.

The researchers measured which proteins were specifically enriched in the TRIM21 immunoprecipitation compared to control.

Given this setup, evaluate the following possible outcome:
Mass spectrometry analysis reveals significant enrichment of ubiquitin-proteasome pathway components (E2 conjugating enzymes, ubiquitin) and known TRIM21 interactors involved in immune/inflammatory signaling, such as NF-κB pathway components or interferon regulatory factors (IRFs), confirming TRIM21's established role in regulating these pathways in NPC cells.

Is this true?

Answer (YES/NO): NO